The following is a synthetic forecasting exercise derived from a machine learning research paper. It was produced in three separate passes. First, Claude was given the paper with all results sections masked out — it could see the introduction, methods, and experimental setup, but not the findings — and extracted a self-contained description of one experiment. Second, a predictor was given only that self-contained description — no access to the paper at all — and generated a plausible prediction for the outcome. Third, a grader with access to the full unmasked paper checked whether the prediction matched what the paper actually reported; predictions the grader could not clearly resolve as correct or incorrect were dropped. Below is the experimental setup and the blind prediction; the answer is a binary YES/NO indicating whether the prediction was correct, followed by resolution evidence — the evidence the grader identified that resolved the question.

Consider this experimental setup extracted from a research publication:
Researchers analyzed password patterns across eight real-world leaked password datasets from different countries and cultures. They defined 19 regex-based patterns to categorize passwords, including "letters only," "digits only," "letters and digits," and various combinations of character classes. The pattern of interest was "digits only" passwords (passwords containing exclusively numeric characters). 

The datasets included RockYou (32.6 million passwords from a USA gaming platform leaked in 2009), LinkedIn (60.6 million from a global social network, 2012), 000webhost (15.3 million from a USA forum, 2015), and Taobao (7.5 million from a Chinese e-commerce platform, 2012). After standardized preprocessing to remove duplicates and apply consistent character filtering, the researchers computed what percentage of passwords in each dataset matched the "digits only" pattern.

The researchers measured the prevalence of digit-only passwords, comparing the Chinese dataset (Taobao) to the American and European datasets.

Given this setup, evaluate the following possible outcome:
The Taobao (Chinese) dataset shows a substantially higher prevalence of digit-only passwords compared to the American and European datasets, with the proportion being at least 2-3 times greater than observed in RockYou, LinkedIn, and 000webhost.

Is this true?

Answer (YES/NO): NO